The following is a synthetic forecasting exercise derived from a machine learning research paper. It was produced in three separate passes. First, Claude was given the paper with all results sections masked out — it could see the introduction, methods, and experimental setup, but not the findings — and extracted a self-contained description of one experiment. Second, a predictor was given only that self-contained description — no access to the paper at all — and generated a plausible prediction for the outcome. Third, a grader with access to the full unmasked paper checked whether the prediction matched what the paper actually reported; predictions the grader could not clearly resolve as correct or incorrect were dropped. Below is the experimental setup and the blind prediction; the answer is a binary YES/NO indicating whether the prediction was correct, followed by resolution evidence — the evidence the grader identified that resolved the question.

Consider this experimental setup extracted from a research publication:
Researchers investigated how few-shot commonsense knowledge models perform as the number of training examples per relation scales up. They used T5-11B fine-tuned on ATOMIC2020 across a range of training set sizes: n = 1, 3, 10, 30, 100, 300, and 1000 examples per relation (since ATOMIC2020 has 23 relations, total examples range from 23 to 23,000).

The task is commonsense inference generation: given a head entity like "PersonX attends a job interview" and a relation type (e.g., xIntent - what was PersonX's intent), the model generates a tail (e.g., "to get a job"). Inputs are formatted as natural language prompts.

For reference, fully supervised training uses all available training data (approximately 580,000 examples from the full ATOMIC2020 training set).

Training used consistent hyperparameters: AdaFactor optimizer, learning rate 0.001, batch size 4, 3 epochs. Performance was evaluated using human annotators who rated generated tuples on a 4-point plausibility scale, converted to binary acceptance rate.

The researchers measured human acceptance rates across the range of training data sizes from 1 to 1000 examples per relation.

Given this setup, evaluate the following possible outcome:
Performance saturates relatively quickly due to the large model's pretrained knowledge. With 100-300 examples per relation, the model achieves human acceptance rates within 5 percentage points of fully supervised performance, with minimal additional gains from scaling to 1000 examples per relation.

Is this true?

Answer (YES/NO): YES